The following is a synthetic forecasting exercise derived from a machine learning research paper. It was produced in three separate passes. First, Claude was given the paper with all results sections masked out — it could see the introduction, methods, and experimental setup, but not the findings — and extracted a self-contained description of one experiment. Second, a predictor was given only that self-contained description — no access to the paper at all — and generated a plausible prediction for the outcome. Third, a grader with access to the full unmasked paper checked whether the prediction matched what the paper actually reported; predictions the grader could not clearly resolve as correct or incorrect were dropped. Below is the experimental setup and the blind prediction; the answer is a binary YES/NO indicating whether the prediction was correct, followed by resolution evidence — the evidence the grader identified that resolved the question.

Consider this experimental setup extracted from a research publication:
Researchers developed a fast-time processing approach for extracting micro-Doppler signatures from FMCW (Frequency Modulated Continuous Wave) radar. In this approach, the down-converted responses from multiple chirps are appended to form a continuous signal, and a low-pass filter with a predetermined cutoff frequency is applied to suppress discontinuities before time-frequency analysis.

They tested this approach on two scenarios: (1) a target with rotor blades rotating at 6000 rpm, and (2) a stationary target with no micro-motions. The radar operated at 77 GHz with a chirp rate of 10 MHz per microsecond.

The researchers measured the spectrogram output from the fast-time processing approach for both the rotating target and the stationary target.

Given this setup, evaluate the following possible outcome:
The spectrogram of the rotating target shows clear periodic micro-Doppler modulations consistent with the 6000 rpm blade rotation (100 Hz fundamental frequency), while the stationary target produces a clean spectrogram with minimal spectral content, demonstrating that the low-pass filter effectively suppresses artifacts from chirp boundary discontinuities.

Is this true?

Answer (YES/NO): NO